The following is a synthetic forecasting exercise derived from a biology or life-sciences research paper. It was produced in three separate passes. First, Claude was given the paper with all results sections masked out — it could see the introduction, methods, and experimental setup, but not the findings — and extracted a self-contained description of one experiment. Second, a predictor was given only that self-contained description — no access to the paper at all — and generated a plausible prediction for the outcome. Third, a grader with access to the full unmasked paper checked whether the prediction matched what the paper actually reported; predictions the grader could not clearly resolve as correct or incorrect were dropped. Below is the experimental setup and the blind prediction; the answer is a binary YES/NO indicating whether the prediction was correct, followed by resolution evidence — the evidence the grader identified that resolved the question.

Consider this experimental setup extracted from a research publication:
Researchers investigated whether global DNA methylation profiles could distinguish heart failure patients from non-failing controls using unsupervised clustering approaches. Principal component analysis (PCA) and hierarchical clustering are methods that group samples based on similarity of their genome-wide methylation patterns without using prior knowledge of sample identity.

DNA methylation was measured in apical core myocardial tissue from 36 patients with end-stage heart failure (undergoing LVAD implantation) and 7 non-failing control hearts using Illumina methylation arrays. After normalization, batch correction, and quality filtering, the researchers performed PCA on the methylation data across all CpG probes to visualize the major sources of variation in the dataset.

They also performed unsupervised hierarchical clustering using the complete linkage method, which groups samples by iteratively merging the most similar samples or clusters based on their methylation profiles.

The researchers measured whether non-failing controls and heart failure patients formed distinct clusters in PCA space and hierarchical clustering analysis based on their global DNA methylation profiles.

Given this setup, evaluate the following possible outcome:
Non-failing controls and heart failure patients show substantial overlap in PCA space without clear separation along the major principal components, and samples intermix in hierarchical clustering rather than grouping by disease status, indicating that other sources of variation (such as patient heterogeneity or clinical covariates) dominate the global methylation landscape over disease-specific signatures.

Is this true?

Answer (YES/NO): NO